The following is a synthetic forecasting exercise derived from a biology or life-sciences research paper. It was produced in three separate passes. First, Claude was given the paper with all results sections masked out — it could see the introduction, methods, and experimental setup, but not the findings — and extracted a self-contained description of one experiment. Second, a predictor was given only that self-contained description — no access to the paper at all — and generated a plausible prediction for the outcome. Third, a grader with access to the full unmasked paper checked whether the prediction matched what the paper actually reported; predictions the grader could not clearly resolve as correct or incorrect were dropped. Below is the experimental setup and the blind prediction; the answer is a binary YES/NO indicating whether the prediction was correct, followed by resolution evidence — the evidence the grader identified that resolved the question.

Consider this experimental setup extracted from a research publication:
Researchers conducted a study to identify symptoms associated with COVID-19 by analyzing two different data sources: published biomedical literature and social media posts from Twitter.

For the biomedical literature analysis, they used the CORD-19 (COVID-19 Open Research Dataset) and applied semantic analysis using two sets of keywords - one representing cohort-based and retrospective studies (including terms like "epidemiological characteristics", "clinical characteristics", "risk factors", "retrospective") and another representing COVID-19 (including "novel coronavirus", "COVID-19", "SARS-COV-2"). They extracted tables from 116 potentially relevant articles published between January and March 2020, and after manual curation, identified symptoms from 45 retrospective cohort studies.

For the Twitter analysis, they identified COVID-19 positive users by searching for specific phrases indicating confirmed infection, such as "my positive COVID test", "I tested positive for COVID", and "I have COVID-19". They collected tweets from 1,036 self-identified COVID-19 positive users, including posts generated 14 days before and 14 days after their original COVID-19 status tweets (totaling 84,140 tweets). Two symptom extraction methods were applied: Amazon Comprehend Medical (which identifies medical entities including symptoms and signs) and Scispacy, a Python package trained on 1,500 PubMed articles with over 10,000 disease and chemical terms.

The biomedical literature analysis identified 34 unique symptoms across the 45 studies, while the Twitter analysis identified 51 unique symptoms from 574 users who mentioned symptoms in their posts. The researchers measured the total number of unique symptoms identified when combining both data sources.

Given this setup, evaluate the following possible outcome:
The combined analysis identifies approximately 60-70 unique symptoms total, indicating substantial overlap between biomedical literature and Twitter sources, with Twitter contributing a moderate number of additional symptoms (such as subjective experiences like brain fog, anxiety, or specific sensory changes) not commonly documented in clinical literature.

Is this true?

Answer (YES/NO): NO